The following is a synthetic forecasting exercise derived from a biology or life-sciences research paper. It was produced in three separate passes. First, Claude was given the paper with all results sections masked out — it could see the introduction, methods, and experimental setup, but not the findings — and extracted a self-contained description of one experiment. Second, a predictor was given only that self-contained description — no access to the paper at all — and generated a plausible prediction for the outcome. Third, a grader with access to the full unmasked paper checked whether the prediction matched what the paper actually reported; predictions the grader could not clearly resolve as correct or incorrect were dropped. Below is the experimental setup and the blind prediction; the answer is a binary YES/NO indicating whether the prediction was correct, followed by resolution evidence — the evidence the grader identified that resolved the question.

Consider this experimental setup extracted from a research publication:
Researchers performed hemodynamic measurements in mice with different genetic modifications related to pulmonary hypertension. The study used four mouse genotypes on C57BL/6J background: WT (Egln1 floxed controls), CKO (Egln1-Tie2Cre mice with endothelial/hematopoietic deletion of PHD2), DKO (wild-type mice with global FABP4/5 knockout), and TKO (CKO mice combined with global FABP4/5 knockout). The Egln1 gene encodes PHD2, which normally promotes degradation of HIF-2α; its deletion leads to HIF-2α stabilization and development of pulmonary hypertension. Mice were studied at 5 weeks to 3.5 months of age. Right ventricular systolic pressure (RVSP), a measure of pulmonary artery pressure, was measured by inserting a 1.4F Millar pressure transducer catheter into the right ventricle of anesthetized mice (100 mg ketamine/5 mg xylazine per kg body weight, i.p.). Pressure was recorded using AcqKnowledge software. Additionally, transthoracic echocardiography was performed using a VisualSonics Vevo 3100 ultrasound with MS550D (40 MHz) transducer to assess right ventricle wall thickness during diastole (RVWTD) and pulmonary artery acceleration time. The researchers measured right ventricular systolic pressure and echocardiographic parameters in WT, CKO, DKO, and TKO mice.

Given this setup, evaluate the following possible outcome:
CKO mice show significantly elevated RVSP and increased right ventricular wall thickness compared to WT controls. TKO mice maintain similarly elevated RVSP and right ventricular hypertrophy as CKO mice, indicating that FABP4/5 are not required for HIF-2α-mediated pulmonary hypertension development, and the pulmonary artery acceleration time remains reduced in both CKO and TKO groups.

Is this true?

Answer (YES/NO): NO